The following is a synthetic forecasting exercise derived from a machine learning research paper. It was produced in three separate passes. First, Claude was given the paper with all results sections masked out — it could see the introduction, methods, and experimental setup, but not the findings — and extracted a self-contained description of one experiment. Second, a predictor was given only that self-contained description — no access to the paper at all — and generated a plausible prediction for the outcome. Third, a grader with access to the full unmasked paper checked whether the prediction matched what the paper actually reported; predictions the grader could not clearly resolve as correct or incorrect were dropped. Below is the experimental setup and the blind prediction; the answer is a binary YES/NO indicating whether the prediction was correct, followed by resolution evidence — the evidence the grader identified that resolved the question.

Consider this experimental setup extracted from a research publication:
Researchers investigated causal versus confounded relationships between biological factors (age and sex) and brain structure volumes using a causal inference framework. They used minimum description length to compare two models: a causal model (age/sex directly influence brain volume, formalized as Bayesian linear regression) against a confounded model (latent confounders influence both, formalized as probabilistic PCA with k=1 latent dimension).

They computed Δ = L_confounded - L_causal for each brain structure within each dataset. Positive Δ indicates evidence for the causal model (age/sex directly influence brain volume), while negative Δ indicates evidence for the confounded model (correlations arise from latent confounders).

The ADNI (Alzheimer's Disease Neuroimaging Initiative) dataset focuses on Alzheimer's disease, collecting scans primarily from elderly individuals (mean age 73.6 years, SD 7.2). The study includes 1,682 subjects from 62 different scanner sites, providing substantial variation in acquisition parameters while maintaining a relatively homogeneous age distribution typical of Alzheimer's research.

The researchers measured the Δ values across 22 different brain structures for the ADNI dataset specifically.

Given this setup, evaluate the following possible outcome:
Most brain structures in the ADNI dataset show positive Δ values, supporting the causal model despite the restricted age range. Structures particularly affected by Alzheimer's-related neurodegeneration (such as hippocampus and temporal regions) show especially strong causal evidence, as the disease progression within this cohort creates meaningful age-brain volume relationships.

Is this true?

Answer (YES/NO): NO